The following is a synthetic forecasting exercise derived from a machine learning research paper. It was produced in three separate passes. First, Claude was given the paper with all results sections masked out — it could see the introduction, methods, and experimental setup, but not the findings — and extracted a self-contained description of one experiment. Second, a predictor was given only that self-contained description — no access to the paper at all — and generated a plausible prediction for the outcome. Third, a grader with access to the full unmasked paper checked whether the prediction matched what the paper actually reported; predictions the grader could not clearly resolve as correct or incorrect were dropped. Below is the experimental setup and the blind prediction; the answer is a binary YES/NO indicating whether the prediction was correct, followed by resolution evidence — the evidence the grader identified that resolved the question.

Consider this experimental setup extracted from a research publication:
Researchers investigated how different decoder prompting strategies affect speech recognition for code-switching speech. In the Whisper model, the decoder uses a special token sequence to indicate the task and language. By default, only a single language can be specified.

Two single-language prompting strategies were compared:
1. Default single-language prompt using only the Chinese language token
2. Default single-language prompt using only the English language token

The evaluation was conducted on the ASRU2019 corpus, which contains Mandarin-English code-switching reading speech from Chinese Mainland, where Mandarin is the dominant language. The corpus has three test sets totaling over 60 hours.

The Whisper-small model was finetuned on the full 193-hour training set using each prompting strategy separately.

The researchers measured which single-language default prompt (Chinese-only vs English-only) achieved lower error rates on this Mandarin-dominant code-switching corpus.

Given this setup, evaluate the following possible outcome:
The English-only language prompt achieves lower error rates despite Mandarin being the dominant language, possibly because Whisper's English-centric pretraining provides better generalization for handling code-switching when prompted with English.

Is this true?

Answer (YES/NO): NO